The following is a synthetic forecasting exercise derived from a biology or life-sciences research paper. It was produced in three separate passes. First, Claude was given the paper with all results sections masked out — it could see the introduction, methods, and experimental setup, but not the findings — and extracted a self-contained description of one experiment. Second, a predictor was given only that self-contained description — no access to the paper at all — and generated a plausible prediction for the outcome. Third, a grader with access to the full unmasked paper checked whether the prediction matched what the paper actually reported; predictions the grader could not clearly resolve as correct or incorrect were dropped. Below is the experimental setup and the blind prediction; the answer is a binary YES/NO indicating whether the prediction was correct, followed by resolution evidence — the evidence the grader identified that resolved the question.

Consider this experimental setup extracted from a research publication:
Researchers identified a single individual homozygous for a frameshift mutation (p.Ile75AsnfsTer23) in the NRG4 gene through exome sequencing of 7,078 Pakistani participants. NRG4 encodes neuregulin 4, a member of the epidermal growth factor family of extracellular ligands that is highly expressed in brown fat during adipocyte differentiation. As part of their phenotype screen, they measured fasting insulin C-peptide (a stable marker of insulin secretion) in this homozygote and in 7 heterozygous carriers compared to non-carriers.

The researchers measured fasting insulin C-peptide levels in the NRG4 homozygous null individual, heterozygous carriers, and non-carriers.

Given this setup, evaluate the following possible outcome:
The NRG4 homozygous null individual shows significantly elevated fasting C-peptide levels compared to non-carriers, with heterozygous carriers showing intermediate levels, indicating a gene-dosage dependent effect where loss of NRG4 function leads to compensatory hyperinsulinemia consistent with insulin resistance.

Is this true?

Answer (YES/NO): NO